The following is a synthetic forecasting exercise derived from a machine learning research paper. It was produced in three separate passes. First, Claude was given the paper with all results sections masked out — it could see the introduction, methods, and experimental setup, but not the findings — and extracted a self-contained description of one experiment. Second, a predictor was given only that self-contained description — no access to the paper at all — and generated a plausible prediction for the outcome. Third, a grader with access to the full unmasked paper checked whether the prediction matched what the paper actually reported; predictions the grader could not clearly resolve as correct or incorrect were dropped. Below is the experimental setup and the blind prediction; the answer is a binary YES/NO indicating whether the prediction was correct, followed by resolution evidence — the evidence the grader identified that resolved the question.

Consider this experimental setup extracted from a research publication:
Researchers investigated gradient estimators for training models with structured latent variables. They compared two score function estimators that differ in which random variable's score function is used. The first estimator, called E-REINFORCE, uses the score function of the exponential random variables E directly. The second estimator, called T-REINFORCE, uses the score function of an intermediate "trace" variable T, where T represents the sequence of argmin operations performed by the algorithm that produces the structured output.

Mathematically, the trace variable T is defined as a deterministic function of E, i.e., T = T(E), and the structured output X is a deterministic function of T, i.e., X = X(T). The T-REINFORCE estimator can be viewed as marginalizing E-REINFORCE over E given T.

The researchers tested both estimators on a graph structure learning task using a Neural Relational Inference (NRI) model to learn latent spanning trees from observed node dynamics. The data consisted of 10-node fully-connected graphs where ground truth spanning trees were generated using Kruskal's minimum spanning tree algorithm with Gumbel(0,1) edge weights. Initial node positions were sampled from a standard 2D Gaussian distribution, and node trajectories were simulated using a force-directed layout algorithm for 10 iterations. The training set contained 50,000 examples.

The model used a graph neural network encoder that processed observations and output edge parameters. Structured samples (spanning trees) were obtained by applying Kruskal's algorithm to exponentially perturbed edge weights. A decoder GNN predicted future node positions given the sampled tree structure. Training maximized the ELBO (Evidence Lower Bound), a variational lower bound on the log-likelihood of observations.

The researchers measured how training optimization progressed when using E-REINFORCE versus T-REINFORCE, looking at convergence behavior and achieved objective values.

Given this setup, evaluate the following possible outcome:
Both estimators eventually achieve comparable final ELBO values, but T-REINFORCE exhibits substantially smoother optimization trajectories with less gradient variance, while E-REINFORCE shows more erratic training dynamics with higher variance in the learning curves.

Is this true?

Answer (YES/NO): NO